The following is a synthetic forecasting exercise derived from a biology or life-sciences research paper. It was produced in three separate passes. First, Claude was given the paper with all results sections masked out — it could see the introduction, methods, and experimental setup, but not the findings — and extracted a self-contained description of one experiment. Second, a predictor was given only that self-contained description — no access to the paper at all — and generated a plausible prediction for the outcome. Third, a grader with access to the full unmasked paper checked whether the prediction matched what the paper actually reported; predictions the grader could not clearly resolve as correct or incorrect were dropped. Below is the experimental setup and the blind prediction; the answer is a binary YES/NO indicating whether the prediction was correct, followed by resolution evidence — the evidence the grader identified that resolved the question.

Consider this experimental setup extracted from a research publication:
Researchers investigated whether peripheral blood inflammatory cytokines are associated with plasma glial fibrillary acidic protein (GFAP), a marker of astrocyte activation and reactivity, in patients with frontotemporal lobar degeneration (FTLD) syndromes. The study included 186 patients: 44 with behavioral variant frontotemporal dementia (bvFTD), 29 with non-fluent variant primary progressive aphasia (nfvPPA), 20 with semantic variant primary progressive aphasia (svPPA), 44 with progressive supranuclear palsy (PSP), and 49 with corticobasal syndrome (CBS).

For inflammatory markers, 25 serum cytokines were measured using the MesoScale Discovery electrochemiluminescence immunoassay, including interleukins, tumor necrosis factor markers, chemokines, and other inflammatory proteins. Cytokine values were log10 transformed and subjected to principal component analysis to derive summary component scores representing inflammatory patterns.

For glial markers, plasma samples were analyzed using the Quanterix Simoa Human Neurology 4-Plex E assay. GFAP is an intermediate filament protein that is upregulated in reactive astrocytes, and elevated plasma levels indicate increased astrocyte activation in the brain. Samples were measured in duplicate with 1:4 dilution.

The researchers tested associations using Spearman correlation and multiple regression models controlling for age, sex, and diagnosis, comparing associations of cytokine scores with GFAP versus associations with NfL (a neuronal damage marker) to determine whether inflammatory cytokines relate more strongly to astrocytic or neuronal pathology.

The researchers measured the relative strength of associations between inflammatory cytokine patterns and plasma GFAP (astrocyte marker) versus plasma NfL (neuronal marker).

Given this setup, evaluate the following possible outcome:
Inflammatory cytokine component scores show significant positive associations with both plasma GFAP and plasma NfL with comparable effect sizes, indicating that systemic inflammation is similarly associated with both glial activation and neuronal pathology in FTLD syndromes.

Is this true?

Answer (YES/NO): NO